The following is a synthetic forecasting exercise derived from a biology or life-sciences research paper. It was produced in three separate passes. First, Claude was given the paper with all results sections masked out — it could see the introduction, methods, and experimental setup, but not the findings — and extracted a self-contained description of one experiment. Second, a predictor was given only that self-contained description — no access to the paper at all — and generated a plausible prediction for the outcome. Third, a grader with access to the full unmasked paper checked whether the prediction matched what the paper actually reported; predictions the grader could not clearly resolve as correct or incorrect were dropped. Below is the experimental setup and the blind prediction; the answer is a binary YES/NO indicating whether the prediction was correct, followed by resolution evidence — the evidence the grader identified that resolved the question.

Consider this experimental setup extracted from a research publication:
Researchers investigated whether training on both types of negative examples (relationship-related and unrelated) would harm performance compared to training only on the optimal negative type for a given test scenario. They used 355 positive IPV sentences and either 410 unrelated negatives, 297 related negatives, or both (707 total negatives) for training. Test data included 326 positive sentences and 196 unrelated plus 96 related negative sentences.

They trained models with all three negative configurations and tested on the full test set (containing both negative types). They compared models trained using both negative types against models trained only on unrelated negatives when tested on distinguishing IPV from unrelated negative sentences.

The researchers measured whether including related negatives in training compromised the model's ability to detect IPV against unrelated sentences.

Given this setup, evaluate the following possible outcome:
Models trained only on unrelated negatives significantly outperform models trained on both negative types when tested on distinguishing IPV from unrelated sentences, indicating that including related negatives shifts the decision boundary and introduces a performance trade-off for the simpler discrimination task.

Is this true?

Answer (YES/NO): NO